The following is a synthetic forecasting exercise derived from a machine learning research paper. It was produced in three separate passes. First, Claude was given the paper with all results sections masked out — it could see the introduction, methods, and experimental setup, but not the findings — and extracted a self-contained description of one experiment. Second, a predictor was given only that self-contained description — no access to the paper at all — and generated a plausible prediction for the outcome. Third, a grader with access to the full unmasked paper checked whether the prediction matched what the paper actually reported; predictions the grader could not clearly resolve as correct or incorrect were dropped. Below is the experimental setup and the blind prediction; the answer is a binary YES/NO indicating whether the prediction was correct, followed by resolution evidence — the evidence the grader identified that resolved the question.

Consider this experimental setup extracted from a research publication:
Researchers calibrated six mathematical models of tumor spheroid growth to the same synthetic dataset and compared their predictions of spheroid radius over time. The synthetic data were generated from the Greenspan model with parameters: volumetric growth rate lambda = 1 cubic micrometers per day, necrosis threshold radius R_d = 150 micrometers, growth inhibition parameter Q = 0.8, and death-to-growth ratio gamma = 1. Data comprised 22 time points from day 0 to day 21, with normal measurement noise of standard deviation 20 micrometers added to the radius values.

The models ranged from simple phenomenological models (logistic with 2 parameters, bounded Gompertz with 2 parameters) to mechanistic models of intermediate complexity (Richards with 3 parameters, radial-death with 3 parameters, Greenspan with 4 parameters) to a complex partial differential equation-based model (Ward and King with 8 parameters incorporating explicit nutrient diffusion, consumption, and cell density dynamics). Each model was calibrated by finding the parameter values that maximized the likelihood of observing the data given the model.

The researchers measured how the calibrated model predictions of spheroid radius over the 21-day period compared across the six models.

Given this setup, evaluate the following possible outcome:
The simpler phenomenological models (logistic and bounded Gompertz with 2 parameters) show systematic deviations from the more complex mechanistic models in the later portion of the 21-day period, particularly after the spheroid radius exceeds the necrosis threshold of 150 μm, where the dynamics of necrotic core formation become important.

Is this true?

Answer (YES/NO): NO